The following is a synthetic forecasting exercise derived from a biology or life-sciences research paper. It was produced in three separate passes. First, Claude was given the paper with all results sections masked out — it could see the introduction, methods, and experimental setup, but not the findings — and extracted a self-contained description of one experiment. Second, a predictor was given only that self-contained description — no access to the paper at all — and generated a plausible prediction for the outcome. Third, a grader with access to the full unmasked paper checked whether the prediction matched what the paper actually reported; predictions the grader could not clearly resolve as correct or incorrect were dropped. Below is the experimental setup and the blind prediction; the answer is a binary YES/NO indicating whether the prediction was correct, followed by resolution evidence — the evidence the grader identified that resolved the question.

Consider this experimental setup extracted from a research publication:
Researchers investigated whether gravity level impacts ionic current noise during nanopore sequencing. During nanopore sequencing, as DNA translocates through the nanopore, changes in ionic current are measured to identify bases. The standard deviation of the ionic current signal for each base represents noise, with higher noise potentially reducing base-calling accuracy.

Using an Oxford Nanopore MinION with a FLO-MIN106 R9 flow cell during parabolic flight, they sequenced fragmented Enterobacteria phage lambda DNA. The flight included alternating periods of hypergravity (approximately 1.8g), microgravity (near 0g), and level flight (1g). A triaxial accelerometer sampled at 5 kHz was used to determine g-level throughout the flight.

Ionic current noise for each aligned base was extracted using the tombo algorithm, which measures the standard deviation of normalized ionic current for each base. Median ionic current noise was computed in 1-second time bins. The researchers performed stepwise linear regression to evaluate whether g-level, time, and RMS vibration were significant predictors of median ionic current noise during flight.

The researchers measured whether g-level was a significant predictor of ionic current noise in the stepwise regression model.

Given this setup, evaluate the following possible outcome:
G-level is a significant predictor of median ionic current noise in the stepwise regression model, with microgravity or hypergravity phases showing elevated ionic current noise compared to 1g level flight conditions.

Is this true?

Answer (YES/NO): NO